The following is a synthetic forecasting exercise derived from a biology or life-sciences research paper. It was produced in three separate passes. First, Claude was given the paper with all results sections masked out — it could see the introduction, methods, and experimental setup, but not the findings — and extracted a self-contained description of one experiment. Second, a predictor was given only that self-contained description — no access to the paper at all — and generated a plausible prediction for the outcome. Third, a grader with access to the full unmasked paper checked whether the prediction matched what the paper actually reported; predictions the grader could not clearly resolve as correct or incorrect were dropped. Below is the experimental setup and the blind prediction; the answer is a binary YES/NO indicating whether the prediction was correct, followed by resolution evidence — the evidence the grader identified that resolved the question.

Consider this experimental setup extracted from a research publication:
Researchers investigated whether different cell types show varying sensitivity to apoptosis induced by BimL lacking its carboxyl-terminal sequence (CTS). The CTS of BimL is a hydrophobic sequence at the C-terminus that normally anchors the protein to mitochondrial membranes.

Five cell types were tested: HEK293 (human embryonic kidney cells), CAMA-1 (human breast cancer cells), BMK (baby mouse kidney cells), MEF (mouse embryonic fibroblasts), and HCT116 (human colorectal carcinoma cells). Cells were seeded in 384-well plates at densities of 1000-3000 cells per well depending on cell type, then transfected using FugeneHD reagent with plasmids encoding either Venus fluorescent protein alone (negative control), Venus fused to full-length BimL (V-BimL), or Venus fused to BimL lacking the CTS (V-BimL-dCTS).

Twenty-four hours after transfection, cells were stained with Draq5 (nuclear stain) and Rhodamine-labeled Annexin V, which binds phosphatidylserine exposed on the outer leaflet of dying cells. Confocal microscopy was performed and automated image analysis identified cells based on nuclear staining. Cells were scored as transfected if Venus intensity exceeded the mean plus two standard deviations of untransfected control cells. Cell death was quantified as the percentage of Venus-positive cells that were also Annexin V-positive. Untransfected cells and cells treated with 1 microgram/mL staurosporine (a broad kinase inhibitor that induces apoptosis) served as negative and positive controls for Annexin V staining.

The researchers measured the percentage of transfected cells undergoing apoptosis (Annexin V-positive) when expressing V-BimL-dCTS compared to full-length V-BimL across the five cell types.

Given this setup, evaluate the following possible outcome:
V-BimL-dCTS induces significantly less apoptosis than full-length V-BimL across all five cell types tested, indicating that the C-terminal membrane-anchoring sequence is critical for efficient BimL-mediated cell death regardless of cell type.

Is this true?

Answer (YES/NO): NO